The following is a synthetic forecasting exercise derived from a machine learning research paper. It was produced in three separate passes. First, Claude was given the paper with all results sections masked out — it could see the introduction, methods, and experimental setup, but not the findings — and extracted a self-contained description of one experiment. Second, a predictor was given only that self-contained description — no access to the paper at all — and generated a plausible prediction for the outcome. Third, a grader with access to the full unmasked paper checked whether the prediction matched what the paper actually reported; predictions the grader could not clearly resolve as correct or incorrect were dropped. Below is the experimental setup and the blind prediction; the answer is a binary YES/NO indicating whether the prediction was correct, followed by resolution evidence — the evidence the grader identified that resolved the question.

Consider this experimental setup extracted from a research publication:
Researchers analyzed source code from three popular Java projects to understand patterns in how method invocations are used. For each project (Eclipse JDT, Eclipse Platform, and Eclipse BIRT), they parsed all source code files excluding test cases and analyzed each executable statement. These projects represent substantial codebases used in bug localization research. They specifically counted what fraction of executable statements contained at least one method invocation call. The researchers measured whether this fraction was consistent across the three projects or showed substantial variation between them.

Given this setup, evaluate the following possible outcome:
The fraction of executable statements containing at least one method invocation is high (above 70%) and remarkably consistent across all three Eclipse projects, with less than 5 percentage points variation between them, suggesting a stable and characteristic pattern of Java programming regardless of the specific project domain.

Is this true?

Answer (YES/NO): NO